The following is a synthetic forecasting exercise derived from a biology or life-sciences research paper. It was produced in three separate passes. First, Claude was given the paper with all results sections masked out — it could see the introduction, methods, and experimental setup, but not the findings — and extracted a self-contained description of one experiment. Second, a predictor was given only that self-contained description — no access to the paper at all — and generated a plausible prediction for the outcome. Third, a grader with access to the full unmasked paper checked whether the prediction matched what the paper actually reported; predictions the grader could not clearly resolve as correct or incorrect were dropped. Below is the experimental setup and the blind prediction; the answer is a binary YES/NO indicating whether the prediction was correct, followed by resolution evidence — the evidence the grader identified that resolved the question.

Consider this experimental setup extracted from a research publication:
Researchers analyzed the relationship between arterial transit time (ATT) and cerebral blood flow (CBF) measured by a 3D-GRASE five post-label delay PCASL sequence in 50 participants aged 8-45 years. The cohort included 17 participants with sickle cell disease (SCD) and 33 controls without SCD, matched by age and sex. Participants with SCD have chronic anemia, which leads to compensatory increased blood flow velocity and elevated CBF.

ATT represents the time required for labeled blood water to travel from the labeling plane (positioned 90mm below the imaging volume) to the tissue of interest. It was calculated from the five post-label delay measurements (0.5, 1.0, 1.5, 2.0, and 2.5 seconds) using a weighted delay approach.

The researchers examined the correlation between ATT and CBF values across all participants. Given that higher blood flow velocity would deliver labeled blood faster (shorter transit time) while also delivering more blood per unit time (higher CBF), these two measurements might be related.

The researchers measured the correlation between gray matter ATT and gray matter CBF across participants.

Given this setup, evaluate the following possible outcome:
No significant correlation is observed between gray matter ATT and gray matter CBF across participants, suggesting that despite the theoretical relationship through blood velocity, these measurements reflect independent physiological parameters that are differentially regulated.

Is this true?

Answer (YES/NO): YES